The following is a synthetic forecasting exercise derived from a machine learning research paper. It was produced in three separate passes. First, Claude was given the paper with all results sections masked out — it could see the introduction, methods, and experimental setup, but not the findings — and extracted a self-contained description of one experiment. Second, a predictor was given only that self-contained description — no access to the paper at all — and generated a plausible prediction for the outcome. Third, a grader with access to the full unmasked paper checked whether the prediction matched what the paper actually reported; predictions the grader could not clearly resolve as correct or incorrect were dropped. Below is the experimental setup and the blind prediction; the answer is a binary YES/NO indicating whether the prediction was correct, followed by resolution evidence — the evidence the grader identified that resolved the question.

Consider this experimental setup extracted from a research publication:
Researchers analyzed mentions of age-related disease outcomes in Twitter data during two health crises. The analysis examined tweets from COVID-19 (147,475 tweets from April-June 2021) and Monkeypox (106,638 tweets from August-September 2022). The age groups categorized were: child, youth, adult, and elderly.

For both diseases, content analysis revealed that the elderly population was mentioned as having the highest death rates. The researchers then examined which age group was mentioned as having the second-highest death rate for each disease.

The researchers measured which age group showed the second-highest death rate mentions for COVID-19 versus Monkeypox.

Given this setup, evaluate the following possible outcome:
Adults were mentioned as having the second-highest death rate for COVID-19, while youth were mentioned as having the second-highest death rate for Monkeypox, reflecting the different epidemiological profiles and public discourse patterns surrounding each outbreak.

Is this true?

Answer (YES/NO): NO